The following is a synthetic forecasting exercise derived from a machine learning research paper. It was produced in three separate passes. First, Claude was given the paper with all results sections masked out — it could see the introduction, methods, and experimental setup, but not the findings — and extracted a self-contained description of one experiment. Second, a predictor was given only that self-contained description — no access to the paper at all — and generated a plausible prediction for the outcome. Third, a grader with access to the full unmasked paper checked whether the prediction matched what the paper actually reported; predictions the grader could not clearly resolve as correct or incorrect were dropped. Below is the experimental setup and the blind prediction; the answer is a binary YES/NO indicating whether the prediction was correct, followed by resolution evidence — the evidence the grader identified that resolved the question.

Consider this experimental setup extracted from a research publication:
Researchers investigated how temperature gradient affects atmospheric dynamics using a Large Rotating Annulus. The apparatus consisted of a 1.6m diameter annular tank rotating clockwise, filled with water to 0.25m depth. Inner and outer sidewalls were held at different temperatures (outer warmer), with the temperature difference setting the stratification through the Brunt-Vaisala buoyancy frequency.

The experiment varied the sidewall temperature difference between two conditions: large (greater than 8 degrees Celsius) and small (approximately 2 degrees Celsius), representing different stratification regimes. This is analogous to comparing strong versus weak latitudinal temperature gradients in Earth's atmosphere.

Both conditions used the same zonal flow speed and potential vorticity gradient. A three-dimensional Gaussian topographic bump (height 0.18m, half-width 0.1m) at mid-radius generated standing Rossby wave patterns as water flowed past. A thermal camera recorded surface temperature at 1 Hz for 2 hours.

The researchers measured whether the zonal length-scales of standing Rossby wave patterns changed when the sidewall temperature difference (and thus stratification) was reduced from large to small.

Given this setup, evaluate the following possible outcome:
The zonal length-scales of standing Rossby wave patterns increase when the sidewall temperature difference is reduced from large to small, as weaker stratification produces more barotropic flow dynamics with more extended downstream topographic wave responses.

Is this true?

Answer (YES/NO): NO